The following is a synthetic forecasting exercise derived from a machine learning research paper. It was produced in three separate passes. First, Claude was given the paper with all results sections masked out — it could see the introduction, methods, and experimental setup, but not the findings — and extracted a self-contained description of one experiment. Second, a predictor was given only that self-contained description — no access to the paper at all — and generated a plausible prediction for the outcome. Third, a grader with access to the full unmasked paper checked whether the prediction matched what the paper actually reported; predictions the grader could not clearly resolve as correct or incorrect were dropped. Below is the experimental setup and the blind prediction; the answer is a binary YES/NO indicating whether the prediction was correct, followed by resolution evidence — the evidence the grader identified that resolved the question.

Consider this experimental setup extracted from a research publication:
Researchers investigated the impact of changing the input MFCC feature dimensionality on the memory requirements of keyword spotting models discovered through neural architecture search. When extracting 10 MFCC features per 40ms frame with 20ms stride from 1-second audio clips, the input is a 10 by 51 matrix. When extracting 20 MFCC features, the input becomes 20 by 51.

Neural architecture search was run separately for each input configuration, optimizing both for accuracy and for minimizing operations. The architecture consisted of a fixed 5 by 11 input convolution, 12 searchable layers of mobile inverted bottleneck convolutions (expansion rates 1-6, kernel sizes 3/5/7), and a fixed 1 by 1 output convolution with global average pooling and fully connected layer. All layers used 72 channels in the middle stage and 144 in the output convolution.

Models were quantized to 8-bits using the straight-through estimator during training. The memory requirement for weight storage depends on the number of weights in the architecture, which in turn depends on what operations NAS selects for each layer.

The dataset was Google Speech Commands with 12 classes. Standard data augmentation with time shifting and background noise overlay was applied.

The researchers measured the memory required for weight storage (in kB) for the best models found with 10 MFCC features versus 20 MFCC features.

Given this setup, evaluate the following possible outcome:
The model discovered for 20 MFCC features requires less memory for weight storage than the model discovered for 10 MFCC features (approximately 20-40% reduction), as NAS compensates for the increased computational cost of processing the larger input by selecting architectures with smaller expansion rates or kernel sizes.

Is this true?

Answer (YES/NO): NO